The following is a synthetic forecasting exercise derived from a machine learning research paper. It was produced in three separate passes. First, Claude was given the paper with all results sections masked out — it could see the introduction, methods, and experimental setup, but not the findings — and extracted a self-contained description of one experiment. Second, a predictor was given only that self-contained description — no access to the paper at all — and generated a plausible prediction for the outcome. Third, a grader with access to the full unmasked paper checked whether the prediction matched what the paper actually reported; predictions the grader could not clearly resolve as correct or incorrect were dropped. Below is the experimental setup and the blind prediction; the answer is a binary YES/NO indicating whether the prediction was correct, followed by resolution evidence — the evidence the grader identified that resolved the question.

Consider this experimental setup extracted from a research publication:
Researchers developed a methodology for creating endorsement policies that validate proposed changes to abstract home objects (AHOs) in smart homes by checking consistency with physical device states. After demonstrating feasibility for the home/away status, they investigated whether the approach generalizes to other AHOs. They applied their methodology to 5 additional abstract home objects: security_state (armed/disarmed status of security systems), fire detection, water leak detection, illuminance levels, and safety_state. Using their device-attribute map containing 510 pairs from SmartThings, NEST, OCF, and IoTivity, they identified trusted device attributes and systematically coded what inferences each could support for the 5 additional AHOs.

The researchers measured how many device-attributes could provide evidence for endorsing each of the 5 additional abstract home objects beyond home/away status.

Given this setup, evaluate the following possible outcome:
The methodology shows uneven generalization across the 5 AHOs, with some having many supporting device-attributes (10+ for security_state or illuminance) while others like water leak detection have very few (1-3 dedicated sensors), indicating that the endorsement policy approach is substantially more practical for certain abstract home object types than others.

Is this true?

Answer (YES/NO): NO